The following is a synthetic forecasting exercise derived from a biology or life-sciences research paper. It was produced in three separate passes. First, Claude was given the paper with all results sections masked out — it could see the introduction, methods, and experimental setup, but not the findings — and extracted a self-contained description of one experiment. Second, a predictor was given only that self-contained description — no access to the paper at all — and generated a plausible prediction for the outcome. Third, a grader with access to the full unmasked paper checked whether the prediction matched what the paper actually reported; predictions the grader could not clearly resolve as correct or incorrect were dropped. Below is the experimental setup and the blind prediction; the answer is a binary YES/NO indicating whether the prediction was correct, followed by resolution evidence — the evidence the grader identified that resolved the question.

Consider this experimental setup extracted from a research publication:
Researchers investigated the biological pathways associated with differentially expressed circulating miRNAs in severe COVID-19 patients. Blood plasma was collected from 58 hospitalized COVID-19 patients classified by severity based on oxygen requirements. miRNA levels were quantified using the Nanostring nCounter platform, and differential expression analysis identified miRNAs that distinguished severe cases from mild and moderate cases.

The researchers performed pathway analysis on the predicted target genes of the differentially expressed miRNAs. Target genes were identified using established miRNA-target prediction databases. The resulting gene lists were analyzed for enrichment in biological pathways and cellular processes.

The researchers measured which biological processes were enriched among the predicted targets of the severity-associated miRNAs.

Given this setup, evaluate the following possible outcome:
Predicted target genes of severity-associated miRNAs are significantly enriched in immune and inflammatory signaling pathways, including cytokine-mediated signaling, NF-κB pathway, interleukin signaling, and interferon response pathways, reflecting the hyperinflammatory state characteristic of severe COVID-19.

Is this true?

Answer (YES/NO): NO